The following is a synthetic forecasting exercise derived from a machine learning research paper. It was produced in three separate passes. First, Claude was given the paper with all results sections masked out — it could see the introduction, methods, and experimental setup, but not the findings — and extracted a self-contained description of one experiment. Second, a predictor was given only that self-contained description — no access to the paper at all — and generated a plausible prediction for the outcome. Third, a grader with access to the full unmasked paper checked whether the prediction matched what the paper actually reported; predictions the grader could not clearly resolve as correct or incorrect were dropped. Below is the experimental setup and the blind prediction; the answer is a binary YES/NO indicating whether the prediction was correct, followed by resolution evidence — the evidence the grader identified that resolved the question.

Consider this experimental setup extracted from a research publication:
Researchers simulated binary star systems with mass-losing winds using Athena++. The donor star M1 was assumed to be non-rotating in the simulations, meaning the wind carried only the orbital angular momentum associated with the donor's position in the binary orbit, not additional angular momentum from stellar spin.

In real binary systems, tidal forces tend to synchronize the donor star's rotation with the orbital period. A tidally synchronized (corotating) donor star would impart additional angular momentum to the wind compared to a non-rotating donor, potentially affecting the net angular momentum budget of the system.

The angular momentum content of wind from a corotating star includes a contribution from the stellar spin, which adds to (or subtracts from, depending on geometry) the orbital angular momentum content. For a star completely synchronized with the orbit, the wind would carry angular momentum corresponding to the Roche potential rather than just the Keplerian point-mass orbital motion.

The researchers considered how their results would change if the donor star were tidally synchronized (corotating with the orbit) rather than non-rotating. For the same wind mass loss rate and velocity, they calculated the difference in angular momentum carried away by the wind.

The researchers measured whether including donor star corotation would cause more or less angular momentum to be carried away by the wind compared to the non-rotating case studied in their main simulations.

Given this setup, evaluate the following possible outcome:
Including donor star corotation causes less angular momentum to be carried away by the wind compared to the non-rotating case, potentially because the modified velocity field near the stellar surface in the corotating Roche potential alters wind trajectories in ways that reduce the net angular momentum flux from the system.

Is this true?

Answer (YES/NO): NO